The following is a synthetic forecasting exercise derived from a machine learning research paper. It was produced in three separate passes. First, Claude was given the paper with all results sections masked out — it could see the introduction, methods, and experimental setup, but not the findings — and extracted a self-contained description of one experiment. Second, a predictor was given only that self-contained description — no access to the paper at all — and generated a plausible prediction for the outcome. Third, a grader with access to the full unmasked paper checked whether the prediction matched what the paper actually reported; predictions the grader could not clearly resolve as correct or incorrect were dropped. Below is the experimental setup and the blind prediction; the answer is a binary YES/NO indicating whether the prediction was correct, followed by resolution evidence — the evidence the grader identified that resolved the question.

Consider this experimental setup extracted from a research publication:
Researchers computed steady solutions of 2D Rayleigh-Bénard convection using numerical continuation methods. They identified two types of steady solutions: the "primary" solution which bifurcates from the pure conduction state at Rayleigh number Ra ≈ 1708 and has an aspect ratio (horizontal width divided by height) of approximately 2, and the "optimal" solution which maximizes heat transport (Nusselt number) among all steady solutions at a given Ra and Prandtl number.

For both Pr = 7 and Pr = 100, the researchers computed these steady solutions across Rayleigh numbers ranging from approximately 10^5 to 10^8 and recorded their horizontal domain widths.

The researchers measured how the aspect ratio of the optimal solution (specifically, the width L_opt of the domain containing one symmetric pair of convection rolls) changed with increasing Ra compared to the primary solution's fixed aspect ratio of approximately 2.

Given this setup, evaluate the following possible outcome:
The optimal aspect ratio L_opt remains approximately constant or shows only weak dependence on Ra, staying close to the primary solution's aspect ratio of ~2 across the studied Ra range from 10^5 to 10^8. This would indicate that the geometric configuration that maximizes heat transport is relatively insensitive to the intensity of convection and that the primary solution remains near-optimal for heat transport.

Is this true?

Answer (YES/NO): NO